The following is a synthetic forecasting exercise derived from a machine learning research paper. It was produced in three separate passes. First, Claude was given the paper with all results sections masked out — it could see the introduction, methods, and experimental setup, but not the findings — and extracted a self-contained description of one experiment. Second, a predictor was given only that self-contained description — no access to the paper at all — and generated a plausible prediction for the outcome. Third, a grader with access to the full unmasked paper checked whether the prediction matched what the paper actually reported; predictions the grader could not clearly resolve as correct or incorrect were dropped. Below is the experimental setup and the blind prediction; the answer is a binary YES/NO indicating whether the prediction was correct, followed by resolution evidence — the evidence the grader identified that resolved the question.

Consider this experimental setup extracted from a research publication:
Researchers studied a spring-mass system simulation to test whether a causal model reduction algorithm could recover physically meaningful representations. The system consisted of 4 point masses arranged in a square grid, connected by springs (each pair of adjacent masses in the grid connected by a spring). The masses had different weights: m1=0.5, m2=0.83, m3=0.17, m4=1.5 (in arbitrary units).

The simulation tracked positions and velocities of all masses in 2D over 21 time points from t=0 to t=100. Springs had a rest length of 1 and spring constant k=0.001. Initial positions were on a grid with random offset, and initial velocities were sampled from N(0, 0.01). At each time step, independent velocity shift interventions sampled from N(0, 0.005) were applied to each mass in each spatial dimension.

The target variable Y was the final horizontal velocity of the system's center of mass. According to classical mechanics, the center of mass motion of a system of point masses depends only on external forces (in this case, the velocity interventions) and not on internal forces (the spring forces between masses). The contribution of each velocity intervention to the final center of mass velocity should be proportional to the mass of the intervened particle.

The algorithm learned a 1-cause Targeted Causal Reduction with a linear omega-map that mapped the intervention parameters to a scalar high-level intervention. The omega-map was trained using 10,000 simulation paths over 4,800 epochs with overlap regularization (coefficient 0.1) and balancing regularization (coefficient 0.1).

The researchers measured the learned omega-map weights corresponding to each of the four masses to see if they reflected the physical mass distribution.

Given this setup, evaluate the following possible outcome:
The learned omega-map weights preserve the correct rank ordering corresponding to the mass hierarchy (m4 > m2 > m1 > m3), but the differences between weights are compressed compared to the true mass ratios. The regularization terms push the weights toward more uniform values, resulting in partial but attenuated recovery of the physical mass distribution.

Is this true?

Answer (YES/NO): NO